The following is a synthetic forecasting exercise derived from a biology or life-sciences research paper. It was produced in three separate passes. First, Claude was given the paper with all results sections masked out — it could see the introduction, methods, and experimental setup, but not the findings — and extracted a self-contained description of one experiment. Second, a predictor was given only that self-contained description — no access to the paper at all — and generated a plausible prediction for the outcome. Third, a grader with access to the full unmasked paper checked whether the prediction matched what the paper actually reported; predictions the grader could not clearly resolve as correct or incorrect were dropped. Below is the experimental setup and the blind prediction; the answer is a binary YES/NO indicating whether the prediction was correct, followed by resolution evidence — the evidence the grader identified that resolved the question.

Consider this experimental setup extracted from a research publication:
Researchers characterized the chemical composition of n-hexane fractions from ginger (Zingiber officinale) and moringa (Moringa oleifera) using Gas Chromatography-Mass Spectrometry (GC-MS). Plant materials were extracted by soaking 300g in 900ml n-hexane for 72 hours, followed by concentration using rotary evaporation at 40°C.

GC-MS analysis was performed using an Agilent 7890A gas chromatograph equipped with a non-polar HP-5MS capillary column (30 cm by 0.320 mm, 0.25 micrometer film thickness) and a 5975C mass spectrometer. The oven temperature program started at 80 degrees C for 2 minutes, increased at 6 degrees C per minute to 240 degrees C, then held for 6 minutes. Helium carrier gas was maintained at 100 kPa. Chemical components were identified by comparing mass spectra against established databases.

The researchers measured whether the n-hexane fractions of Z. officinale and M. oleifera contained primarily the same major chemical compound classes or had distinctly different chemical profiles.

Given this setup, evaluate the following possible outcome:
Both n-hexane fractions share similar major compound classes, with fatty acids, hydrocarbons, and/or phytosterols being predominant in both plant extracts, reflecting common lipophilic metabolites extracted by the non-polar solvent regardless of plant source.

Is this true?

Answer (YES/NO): NO